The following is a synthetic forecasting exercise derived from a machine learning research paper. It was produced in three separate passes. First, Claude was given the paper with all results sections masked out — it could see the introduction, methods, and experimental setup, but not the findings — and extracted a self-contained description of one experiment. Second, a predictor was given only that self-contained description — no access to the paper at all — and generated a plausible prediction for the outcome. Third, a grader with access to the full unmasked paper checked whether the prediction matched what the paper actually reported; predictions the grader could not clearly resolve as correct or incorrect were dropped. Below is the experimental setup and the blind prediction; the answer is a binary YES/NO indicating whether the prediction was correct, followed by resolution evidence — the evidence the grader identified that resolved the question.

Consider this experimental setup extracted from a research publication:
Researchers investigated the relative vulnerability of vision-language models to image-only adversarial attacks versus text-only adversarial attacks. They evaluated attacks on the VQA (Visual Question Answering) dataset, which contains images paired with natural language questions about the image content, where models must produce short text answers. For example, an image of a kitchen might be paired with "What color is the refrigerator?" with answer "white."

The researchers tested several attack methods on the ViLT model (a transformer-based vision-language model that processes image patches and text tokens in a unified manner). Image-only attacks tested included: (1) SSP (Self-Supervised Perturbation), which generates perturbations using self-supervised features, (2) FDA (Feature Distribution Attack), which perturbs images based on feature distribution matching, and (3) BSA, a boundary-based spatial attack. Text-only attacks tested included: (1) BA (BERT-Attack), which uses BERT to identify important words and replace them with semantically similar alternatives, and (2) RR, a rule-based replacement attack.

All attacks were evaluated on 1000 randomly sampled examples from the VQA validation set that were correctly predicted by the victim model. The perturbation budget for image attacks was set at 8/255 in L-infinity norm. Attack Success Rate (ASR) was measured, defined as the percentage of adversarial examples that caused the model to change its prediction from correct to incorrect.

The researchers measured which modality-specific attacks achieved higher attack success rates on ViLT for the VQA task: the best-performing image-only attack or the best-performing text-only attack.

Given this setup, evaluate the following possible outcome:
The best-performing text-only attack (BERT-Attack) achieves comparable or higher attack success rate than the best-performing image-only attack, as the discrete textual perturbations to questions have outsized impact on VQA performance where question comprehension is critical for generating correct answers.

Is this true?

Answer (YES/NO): NO